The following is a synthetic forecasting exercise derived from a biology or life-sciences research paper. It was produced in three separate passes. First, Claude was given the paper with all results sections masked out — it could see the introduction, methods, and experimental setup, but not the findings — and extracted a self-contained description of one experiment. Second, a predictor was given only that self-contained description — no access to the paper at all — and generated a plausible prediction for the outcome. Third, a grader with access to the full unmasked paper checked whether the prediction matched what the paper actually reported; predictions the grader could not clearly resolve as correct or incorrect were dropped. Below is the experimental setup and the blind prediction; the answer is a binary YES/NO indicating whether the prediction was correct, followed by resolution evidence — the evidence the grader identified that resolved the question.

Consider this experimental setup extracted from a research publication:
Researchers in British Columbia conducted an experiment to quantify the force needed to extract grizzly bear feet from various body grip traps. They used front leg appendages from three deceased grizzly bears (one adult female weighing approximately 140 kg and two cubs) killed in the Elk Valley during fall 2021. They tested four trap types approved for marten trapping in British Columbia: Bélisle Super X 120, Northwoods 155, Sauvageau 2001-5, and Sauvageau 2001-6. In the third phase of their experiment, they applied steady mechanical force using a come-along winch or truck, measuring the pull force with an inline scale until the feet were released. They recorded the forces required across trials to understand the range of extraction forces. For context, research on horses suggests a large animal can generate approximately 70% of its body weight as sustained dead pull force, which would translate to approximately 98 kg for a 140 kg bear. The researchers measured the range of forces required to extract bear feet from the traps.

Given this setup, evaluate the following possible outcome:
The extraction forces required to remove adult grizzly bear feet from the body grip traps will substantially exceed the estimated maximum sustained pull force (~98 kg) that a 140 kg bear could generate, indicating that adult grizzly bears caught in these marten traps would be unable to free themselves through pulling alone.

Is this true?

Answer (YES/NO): YES